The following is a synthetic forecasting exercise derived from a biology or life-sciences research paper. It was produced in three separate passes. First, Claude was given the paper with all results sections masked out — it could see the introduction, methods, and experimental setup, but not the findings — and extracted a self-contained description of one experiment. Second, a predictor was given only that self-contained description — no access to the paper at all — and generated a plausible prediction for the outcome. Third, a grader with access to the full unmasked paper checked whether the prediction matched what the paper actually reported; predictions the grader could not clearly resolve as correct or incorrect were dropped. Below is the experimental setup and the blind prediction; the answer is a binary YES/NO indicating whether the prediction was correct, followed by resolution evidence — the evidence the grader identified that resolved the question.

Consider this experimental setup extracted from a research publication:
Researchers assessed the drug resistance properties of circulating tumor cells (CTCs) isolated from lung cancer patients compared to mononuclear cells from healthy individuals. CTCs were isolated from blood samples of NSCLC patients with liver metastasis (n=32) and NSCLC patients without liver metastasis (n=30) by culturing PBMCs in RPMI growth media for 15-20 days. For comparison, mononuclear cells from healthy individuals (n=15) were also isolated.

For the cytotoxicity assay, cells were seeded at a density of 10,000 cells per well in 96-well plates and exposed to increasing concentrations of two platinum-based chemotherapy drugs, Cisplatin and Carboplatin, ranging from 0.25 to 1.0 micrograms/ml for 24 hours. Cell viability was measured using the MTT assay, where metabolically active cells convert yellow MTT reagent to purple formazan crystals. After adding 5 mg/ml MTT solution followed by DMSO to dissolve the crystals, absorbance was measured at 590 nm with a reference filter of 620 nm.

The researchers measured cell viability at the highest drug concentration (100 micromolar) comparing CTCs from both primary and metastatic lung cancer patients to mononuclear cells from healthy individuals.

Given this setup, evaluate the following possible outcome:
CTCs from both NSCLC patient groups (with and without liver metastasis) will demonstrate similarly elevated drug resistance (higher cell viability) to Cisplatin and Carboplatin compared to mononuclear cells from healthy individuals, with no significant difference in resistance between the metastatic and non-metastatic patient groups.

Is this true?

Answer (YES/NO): YES